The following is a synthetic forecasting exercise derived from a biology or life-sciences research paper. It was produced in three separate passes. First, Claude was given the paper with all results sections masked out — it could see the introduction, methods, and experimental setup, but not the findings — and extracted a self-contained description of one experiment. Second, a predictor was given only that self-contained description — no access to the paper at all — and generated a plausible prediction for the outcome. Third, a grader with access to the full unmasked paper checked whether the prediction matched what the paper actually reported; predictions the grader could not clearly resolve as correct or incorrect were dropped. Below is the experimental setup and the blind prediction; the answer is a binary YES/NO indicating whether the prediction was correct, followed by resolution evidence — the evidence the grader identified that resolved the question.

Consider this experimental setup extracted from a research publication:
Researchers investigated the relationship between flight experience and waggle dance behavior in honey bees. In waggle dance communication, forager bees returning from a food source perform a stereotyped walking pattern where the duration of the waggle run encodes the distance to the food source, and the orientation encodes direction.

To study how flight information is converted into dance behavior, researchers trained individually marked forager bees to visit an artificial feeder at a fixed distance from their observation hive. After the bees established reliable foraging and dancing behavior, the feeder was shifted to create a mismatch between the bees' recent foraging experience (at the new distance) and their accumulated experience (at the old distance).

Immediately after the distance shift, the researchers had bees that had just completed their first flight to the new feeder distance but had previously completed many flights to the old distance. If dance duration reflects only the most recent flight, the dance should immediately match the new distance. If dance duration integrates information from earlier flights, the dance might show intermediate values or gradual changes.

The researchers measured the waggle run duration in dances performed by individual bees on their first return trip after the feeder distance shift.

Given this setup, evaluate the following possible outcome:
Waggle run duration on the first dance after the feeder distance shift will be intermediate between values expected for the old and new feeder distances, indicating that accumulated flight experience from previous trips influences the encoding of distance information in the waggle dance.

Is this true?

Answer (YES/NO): YES